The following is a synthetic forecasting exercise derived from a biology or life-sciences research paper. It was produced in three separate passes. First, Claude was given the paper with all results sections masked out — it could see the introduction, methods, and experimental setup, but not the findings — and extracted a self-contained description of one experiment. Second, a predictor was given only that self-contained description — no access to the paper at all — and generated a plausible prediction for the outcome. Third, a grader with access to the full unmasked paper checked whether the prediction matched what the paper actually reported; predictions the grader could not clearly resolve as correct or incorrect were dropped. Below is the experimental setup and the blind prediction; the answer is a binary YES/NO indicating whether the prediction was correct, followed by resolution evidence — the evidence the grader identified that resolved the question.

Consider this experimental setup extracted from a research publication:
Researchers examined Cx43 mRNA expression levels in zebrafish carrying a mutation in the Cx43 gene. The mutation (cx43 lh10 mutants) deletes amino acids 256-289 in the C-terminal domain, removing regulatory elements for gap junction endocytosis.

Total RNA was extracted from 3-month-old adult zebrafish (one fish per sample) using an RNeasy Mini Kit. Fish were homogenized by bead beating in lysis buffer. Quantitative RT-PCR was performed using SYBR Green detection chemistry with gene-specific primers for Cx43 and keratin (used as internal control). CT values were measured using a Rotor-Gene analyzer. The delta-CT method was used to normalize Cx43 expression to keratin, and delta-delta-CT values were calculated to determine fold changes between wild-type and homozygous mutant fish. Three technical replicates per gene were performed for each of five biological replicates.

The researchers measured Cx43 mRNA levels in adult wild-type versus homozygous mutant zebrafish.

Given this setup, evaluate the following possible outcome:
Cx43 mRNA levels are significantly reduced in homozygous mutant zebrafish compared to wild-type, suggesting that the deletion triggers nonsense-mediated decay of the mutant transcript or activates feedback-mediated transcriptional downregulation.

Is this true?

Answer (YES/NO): NO